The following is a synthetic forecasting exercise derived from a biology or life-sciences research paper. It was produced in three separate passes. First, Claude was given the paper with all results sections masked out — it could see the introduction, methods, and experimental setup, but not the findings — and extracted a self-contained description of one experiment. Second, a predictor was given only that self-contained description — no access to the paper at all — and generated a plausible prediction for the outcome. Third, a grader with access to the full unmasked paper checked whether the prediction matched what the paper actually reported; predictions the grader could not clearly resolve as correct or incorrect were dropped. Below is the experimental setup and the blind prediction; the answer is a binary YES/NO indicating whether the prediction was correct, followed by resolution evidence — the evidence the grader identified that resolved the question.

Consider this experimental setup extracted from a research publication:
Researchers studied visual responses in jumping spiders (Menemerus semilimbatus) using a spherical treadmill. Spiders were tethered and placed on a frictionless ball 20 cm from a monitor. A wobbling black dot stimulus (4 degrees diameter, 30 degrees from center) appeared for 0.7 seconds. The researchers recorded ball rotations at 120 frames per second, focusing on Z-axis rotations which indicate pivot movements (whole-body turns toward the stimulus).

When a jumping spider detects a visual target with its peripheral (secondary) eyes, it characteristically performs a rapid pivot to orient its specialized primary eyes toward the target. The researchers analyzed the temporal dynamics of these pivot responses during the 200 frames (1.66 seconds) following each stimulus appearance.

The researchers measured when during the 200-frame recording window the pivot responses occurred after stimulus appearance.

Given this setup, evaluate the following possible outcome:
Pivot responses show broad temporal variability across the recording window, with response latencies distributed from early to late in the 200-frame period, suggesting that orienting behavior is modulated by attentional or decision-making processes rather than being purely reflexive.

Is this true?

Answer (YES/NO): NO